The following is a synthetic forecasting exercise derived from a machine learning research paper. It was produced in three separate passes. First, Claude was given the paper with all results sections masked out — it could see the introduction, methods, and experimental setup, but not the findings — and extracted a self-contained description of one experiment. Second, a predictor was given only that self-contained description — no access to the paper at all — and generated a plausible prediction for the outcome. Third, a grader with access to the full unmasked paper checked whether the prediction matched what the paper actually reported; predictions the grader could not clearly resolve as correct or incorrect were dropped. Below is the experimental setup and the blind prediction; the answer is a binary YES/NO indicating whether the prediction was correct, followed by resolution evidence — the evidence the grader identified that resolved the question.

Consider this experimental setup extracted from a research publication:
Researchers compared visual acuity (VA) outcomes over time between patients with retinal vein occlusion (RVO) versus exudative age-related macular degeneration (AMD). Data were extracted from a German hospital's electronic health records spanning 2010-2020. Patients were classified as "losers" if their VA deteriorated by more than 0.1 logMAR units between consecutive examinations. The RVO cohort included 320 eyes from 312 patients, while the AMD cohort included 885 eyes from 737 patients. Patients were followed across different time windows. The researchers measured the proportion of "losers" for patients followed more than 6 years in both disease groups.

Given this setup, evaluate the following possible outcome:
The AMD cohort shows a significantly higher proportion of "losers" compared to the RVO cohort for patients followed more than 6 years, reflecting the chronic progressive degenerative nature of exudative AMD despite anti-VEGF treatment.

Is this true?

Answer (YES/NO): YES